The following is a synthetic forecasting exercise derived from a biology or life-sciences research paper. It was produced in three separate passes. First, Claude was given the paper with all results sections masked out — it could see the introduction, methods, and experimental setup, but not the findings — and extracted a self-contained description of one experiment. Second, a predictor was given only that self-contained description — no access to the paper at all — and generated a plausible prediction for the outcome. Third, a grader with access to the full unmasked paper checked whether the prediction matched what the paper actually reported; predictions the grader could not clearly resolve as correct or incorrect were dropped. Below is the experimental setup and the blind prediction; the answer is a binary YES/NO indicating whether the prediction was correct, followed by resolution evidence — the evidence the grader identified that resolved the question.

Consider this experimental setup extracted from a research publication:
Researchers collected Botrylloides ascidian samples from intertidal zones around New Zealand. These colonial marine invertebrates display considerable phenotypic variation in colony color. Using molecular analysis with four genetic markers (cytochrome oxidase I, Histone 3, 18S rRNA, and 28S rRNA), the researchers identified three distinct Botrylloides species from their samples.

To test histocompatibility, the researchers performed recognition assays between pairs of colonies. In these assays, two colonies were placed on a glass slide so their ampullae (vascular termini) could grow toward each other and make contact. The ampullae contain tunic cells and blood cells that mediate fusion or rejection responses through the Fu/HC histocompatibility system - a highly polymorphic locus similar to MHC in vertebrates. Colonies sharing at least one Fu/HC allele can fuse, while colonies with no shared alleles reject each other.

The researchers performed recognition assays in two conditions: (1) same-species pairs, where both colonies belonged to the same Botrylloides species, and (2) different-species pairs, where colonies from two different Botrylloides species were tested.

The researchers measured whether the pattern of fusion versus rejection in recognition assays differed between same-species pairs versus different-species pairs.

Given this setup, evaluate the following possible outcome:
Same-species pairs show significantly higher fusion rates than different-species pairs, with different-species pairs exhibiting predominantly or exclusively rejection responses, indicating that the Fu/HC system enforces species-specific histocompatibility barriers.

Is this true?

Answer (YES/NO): NO